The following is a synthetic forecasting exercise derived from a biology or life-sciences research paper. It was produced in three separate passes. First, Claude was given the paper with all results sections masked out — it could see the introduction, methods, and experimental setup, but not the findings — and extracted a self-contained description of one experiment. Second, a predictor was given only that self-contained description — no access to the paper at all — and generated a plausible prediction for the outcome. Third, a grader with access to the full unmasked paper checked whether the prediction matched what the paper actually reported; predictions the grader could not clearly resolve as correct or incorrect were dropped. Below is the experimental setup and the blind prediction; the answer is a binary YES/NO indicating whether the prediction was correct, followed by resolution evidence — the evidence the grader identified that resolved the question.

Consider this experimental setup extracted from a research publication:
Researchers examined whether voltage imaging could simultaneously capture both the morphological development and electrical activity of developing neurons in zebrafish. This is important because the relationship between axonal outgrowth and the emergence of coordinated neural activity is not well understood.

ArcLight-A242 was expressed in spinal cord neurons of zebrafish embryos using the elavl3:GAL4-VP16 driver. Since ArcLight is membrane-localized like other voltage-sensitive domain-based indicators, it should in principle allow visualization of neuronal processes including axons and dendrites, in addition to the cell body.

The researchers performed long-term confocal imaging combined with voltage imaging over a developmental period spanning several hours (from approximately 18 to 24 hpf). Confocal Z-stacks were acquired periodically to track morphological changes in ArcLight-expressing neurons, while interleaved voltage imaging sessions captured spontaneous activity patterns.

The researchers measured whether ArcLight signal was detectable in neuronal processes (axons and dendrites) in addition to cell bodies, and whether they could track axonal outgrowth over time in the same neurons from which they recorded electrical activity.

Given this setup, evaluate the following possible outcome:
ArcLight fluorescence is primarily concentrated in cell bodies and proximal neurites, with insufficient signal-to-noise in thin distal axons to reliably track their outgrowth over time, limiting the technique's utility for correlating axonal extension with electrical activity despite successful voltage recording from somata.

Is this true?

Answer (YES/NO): NO